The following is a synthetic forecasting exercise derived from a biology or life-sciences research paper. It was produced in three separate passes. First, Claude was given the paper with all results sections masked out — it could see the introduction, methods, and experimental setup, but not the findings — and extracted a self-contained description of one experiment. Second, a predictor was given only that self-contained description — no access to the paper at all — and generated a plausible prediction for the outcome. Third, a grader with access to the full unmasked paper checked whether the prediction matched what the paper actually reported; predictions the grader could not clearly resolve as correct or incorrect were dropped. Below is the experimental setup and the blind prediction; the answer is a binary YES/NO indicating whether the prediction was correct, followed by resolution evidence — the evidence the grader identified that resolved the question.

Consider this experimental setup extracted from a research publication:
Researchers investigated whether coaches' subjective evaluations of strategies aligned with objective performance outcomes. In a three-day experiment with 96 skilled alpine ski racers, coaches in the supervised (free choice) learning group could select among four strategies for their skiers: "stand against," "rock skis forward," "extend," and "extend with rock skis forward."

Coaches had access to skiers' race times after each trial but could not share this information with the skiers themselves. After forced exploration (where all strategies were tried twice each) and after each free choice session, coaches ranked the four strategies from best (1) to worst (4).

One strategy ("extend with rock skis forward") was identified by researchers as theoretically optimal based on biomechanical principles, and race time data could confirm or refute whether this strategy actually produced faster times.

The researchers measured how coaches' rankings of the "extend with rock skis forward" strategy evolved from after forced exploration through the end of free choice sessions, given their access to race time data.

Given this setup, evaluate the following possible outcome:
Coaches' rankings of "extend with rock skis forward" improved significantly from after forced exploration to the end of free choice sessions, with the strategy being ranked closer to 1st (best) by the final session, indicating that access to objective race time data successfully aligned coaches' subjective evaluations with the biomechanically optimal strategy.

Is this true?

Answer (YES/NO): NO